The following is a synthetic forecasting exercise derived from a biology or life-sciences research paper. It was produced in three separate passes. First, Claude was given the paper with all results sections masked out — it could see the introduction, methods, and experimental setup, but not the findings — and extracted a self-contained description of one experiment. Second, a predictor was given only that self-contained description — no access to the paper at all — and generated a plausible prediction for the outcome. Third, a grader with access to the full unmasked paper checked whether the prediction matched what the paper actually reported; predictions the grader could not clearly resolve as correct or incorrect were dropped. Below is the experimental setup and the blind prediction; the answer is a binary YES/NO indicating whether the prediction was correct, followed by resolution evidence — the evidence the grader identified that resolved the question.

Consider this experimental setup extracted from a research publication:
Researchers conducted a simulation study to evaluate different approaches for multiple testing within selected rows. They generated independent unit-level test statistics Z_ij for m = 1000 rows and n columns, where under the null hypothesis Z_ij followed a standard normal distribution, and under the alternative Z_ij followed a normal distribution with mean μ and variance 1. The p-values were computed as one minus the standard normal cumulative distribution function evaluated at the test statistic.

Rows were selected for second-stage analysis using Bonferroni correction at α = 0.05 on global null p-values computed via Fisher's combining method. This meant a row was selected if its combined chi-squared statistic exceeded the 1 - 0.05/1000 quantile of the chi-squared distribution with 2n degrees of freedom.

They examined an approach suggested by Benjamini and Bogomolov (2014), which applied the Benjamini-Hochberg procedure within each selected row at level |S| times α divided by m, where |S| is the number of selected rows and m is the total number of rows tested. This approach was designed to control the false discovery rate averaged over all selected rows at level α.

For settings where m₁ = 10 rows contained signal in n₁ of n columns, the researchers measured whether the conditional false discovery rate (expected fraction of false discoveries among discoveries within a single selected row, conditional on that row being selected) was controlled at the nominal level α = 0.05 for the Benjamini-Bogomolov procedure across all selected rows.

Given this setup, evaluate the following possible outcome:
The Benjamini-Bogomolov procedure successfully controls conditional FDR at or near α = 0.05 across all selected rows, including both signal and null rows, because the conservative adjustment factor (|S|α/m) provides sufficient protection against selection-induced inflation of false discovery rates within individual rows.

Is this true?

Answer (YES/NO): NO